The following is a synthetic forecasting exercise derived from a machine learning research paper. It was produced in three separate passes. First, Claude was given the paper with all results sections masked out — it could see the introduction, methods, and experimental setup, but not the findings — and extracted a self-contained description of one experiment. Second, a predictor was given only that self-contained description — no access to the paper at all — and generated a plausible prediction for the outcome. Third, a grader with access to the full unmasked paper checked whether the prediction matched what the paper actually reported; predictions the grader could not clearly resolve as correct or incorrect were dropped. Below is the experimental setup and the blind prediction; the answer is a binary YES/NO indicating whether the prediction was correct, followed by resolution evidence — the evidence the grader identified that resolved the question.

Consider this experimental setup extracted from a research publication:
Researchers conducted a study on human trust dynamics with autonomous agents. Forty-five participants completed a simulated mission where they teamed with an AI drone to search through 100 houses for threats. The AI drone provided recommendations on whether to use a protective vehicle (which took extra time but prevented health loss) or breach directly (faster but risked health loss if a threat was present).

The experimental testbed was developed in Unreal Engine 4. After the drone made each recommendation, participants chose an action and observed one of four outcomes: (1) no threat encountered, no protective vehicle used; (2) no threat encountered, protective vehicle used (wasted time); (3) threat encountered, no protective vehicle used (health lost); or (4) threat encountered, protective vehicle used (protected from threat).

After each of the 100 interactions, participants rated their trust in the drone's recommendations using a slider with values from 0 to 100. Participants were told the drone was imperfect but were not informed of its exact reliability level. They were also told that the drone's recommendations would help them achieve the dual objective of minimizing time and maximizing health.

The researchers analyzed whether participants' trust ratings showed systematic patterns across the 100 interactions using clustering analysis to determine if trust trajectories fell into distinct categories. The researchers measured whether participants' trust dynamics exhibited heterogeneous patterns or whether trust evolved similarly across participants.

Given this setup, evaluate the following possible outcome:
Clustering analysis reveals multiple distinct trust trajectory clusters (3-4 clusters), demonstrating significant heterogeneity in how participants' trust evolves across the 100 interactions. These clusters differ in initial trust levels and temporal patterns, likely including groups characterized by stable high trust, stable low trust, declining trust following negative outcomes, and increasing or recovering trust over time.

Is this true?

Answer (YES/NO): YES